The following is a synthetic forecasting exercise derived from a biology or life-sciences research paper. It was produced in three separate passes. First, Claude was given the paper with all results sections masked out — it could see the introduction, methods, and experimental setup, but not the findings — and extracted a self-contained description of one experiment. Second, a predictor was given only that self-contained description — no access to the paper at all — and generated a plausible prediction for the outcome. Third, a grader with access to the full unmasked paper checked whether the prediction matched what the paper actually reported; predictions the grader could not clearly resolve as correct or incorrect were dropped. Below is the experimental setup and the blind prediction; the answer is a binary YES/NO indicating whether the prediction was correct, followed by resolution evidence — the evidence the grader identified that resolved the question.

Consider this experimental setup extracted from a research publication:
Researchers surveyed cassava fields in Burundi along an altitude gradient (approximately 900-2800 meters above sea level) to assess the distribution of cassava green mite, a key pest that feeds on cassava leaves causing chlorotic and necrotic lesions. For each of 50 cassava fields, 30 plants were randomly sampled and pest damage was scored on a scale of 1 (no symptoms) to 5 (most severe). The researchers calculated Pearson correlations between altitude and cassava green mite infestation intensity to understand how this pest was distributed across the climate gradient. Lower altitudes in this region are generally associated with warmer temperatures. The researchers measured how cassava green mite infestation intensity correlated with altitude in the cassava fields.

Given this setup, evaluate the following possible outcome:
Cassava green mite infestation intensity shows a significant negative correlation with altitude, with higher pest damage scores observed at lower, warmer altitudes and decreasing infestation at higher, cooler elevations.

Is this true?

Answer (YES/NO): NO